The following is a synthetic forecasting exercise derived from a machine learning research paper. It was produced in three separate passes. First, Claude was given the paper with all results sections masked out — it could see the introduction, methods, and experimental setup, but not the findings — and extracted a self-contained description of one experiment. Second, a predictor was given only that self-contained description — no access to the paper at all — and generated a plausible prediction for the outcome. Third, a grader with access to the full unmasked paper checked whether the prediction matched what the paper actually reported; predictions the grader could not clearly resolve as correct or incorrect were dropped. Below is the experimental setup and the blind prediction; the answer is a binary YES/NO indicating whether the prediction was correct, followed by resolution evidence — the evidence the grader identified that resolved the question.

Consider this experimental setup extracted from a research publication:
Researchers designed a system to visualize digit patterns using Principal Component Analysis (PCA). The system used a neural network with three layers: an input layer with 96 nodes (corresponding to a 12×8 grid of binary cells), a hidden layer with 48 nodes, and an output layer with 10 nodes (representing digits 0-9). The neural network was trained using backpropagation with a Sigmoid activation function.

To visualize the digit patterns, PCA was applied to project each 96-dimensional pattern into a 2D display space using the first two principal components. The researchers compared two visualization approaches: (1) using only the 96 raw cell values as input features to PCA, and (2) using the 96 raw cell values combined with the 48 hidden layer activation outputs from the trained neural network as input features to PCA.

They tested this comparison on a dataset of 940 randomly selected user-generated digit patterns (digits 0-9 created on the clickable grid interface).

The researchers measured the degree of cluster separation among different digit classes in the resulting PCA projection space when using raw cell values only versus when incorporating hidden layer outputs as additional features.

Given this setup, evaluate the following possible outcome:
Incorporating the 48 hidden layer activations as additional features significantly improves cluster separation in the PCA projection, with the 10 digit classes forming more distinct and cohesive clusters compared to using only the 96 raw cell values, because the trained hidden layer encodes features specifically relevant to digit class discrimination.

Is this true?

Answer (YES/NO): YES